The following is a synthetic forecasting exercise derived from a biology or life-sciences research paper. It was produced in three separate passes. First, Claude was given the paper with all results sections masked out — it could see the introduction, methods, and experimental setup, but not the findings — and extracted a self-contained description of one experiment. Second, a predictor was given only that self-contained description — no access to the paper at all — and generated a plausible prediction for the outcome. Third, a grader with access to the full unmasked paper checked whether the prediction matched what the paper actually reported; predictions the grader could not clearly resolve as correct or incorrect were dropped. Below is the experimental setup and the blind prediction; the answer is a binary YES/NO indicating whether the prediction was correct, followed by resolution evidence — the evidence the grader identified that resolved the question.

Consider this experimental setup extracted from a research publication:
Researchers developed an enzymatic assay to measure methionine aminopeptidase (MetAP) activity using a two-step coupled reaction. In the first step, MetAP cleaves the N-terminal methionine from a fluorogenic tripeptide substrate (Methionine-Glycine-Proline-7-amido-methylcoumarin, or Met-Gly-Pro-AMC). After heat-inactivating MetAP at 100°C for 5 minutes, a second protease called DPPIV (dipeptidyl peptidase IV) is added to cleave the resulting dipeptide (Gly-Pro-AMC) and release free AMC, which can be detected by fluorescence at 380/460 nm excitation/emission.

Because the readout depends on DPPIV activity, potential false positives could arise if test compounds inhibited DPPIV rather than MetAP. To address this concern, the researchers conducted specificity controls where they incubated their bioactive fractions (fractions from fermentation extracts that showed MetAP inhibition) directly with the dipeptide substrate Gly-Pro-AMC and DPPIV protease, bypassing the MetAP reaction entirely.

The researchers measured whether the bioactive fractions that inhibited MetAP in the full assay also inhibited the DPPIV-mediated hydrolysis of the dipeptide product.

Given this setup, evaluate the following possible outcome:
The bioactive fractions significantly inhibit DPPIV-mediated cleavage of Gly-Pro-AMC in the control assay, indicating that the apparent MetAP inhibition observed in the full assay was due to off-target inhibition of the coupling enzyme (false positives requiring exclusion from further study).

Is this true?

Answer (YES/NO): NO